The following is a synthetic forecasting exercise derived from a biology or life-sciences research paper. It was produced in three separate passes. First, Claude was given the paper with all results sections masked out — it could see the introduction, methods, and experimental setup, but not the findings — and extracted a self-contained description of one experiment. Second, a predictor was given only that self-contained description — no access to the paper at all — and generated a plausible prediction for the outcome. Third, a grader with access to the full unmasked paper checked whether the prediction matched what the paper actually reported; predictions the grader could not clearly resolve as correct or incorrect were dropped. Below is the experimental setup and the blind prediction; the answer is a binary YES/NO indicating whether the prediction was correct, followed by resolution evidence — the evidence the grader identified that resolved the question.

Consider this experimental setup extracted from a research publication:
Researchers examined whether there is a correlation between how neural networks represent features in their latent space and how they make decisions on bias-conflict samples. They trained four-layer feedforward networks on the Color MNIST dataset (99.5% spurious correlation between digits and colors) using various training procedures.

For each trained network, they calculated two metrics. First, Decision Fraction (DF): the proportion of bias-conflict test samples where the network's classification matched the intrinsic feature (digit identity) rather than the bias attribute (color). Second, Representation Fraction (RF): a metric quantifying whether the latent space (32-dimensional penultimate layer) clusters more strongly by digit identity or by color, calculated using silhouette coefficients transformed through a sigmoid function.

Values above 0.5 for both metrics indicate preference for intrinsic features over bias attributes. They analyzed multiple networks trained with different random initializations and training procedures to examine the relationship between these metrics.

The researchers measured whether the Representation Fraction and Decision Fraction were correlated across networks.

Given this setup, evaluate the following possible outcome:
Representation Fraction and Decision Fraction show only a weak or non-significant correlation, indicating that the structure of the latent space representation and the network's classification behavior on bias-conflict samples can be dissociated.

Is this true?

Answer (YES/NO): NO